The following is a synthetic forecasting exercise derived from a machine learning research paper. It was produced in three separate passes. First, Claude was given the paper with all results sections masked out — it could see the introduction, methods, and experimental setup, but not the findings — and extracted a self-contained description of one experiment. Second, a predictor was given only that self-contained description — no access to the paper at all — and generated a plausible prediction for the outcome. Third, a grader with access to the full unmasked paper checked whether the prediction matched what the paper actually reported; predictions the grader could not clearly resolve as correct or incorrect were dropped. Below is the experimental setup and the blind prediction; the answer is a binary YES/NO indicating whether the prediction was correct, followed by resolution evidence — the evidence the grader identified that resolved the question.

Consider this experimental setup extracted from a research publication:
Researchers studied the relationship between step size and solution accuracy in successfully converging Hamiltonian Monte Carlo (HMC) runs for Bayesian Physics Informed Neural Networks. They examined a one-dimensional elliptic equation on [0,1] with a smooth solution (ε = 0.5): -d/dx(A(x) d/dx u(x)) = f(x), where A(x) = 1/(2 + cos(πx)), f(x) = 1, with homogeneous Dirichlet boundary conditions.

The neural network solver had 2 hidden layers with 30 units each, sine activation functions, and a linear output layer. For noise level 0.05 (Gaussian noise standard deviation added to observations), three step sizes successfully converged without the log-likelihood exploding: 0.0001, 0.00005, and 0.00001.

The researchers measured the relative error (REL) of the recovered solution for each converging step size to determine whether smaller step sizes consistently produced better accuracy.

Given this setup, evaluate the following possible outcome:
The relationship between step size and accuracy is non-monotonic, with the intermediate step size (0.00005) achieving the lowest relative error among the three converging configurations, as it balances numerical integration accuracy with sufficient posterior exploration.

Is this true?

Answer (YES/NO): YES